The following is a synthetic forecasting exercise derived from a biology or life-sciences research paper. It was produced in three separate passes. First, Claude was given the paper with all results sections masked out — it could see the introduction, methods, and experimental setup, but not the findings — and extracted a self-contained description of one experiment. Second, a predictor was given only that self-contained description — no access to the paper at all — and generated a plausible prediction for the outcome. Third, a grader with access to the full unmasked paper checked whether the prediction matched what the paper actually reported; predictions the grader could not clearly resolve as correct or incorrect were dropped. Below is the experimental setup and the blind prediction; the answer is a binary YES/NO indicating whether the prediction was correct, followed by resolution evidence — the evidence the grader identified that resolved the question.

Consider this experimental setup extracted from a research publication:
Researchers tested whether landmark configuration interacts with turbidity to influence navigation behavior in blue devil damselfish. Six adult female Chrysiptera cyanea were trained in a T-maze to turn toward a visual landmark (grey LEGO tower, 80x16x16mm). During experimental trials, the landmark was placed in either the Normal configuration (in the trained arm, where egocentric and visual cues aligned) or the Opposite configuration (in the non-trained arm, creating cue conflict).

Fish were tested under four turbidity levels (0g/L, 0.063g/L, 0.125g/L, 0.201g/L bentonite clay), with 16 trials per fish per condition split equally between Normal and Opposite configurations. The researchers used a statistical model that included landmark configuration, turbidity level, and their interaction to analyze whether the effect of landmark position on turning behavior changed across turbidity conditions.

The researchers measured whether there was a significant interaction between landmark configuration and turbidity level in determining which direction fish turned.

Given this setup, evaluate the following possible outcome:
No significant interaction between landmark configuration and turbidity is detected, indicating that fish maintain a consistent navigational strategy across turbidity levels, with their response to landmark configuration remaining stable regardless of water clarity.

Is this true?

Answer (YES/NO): YES